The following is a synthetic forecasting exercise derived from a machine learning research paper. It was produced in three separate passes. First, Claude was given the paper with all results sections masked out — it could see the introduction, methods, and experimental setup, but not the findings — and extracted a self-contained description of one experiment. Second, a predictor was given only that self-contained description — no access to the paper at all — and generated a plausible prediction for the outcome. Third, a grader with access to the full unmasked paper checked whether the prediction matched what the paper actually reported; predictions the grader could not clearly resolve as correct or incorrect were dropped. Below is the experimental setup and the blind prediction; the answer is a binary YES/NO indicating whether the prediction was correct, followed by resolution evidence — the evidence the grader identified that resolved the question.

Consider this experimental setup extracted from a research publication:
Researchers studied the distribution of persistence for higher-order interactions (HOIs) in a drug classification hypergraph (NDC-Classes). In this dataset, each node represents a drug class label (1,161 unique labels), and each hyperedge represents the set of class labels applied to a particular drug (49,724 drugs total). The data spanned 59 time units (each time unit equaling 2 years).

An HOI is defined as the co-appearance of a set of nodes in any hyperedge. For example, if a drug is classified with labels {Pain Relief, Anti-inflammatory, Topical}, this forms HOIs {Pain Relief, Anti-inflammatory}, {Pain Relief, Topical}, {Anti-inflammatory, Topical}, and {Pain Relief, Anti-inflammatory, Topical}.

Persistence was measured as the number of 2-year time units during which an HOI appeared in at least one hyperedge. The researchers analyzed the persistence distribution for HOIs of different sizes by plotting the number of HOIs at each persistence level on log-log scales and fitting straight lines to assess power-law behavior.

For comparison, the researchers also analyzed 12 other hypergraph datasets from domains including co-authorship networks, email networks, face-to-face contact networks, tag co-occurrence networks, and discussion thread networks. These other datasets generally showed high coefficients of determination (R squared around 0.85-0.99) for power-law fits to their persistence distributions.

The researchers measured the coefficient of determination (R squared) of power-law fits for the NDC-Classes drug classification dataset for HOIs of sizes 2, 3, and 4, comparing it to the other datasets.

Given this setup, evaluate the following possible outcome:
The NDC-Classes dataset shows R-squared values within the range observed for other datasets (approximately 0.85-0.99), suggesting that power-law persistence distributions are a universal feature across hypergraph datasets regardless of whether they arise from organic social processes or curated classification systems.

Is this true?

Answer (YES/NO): NO